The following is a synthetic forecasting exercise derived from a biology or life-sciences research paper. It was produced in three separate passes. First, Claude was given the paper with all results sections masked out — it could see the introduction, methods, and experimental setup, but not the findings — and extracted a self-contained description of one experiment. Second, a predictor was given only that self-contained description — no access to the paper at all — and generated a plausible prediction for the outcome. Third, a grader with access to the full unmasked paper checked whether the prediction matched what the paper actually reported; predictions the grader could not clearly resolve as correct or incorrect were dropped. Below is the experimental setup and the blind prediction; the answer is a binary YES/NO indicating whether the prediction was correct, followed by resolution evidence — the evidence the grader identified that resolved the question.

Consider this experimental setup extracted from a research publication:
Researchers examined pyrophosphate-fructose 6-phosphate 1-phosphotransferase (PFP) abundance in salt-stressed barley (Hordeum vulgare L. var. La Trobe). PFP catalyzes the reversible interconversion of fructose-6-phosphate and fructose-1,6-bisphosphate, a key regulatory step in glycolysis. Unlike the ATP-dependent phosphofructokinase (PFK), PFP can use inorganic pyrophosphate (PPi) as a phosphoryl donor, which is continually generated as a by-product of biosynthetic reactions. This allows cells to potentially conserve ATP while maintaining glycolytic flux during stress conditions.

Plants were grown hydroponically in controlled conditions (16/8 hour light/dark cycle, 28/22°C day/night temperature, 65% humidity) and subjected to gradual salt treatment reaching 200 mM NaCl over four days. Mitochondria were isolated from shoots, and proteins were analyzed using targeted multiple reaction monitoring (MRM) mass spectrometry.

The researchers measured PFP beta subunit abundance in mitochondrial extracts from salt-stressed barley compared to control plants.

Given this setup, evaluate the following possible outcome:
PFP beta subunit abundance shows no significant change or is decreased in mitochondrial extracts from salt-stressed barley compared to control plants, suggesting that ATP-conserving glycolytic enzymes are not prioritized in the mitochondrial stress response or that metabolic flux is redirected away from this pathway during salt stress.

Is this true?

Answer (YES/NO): NO